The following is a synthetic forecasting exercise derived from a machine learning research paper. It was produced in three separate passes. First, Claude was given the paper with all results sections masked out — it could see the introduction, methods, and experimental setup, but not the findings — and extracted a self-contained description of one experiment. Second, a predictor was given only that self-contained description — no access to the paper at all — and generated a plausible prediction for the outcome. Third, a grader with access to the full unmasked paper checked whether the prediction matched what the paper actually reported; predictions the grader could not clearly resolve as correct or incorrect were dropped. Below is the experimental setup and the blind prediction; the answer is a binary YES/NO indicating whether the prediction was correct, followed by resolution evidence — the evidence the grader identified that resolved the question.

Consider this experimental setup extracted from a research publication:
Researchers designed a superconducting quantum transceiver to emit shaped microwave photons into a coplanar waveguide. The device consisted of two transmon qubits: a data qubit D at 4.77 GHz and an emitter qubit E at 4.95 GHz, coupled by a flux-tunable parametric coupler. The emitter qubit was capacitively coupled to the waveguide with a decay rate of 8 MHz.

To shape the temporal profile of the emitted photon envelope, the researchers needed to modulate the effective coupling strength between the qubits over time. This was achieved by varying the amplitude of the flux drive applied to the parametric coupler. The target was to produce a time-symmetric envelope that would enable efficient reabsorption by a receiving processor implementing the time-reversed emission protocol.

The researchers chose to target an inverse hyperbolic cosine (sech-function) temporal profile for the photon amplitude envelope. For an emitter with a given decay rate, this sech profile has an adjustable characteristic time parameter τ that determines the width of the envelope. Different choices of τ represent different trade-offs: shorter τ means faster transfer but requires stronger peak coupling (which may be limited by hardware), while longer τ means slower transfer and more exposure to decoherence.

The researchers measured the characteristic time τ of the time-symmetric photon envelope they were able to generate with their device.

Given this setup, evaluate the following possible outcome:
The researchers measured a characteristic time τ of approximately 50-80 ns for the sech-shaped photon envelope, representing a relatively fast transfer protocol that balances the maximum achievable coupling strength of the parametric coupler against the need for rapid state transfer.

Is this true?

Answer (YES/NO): YES